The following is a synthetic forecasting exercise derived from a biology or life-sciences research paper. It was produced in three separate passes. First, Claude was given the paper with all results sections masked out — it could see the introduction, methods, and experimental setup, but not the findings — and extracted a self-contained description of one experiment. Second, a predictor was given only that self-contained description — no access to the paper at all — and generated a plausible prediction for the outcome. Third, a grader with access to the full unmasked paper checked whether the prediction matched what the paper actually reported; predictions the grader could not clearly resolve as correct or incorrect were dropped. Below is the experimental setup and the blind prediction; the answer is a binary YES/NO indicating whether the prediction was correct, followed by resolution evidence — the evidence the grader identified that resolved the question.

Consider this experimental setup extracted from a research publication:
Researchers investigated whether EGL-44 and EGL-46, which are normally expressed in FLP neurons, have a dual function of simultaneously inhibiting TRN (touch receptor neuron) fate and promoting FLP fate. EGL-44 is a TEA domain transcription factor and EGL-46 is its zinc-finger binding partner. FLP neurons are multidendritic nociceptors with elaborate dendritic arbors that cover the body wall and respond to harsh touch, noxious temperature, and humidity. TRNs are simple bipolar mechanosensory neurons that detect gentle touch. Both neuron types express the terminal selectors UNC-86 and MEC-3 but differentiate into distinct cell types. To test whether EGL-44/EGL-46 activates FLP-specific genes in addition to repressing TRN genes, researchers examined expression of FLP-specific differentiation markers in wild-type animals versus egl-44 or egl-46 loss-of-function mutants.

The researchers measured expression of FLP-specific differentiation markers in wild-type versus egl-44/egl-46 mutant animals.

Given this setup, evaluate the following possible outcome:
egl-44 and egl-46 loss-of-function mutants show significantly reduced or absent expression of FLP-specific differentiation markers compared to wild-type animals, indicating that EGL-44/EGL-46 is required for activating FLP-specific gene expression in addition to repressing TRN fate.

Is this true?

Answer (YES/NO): YES